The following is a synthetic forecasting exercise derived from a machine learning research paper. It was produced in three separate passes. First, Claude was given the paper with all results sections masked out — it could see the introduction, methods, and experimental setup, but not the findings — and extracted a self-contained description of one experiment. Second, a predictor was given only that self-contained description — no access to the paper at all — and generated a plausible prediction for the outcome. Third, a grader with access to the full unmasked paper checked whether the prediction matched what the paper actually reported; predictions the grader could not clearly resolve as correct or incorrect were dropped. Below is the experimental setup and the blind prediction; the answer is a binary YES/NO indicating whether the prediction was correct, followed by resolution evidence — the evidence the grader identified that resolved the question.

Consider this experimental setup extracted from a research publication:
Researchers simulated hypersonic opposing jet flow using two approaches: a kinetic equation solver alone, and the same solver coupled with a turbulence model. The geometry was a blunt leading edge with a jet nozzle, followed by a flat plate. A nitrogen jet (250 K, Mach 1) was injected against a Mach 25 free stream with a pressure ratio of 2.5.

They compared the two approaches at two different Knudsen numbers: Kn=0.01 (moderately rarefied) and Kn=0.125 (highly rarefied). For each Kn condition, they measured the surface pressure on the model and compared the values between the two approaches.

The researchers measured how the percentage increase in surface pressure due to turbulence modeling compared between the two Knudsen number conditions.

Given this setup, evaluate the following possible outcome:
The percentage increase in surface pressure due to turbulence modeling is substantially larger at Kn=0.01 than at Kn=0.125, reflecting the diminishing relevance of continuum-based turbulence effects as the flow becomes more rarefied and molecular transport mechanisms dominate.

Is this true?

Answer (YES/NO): YES